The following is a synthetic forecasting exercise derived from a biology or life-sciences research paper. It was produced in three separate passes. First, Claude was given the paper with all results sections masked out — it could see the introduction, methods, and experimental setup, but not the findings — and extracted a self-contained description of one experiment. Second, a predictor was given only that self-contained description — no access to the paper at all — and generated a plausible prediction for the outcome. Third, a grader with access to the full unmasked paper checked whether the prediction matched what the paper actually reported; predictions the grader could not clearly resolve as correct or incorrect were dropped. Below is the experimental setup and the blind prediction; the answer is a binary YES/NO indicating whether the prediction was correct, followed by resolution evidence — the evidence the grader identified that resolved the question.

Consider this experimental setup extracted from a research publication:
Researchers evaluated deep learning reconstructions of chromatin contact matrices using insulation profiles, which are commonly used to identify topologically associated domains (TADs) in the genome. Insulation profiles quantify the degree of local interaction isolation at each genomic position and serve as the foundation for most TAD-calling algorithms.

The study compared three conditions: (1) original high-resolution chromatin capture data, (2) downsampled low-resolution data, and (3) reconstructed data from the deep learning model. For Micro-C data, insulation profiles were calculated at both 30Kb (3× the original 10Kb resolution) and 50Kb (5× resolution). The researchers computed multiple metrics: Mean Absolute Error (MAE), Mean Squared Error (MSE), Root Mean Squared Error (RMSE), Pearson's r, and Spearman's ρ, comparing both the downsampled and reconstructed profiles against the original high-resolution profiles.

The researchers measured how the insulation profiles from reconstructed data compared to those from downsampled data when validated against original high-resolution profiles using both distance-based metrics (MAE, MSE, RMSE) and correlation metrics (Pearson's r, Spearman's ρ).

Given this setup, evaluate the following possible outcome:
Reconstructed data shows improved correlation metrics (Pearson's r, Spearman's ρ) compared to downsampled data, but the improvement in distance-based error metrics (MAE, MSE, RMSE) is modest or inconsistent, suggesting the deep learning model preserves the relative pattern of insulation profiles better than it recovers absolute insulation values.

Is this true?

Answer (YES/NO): NO